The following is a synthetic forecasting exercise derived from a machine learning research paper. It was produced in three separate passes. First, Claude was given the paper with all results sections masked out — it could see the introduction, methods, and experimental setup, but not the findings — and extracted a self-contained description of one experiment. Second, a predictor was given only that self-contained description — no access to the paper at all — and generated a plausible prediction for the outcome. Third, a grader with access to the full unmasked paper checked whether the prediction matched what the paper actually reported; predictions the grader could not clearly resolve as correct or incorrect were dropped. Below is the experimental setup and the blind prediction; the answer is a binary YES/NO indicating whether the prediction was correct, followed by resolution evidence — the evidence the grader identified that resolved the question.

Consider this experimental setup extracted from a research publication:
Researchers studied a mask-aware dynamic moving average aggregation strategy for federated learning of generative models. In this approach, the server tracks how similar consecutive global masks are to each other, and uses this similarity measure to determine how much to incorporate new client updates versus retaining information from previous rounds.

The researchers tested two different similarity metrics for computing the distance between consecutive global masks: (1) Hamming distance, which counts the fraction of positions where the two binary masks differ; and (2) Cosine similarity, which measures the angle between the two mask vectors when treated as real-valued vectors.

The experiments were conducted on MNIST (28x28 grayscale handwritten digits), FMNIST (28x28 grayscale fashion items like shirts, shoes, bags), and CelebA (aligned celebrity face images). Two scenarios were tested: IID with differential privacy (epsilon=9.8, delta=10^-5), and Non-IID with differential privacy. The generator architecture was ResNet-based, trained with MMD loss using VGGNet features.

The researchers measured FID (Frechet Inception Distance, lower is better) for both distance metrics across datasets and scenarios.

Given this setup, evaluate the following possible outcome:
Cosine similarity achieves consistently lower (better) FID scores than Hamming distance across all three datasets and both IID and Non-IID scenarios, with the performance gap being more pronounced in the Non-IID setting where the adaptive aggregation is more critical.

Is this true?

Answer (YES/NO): NO